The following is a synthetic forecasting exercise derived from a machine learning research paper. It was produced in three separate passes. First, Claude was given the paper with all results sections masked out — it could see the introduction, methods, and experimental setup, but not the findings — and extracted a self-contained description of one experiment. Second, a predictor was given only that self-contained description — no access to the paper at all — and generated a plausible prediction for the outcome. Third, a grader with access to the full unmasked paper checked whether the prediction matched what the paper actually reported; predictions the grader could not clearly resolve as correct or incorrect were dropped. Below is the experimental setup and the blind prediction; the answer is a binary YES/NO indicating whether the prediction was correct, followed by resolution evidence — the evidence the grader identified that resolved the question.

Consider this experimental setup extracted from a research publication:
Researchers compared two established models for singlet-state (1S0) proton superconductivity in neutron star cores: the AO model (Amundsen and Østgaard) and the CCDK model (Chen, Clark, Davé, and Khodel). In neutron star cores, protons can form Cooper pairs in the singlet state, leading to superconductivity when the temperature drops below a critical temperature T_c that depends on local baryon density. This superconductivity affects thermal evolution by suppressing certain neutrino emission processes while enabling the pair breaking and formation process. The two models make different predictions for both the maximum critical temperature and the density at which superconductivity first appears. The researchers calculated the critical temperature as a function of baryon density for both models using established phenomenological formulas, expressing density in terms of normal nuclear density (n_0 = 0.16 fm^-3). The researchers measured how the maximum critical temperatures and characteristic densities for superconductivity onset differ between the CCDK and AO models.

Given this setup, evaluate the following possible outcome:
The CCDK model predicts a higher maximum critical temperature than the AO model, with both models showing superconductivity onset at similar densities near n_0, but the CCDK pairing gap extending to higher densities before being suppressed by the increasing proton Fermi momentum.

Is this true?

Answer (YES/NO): NO